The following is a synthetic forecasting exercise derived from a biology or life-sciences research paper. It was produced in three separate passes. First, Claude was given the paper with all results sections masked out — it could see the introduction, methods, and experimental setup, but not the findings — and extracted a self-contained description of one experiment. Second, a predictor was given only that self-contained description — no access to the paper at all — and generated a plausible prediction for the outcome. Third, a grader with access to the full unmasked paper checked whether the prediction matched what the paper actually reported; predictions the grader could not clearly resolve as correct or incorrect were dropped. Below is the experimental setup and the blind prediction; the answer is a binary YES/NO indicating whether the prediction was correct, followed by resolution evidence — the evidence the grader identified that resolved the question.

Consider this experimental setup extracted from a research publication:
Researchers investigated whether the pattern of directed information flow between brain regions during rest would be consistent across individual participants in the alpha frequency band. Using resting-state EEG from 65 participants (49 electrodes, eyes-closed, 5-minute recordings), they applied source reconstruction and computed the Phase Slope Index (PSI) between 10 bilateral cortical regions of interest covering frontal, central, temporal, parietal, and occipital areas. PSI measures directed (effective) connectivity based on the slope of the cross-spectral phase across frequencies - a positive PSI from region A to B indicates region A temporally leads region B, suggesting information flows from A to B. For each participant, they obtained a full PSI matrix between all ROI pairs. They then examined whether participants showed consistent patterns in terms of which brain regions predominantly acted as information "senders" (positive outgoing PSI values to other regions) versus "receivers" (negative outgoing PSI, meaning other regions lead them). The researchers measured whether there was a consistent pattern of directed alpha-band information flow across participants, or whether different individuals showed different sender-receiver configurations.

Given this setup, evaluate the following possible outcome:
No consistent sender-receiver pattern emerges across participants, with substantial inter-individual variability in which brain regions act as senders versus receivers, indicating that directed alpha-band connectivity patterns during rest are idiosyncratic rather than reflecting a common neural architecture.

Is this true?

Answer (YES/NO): YES